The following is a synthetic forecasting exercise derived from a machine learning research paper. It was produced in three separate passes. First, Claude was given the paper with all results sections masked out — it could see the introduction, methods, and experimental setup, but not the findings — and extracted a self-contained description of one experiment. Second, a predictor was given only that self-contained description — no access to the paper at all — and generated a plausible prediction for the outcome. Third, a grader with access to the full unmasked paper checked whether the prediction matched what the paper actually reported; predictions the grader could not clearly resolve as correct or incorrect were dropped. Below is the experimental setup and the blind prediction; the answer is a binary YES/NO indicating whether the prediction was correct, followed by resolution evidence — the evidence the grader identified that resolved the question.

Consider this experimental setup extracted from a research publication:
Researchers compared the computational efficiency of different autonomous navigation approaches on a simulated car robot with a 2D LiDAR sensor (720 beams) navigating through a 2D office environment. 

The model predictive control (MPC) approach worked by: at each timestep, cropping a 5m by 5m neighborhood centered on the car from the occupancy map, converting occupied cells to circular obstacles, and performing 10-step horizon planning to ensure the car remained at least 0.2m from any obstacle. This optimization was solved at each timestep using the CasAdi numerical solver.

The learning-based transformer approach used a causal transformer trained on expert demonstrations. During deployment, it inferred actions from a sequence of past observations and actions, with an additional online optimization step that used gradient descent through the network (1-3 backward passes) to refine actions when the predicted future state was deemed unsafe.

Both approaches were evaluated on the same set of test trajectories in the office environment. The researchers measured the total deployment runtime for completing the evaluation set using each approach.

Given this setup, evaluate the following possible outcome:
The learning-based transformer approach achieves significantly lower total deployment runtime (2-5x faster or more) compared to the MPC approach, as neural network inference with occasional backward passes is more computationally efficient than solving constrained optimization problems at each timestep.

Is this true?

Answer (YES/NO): YES